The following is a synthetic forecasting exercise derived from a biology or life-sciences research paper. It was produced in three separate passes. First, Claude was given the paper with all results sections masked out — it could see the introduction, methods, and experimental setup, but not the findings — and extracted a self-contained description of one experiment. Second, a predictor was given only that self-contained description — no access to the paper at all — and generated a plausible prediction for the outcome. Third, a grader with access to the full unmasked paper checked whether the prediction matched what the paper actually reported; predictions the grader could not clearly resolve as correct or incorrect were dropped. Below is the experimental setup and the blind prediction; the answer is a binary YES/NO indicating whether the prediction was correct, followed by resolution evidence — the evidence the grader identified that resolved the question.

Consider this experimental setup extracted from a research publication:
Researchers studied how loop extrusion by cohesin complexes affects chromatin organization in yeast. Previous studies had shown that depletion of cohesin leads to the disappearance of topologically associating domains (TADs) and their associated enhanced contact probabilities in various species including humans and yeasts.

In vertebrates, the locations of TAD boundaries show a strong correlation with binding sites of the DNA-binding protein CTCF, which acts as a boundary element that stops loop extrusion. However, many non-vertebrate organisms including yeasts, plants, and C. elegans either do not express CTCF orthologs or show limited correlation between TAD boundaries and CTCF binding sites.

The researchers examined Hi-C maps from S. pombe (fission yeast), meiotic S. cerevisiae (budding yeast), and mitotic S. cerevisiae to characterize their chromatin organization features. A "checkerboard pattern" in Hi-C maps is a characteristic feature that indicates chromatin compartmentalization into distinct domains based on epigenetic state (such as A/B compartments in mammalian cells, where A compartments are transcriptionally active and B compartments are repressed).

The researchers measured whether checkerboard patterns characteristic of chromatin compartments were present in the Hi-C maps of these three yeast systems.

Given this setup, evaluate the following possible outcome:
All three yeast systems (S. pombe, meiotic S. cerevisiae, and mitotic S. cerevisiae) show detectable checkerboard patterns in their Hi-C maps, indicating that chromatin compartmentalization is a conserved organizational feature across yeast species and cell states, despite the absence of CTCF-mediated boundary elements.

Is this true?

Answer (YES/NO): NO